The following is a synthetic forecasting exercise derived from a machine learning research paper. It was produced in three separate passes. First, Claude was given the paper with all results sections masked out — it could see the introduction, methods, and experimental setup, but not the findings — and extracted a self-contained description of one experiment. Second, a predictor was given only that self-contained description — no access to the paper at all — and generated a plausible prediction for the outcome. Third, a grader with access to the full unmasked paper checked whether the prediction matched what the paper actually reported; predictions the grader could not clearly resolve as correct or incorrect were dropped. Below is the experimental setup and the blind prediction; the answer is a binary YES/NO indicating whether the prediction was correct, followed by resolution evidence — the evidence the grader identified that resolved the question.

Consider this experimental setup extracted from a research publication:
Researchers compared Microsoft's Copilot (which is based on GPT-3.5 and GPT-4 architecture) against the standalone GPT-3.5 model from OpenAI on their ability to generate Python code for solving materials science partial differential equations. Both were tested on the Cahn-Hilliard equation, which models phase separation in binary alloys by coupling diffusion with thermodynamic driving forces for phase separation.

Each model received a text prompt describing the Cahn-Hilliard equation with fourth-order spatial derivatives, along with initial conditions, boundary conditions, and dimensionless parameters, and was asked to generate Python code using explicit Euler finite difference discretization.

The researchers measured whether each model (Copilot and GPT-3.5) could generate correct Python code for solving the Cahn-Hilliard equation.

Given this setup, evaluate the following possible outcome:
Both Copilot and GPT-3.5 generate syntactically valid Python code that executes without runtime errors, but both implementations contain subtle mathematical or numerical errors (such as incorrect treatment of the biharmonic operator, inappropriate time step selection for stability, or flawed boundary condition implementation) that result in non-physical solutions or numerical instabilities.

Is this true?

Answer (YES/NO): NO